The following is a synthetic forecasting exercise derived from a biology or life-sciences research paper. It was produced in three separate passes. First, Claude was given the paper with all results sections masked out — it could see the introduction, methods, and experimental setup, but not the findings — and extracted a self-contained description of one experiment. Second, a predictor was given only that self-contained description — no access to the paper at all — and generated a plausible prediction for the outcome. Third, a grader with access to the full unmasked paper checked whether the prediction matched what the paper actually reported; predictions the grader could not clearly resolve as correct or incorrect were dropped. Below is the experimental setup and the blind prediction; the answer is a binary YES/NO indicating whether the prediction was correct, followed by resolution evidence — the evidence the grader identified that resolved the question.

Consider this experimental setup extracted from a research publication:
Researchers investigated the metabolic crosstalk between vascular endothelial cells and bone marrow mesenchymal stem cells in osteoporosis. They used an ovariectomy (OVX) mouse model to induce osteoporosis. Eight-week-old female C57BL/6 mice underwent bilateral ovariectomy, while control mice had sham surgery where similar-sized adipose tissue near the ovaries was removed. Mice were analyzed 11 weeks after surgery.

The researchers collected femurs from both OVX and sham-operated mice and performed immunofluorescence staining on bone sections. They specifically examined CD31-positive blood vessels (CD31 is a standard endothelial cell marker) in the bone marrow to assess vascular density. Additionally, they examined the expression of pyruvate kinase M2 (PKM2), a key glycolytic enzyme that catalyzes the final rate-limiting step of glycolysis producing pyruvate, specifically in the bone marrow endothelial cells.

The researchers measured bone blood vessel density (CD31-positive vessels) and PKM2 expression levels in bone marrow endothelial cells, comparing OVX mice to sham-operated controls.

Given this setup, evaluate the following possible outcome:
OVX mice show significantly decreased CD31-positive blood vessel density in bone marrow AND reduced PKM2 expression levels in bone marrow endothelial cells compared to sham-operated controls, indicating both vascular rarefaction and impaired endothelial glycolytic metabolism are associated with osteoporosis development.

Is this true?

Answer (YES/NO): YES